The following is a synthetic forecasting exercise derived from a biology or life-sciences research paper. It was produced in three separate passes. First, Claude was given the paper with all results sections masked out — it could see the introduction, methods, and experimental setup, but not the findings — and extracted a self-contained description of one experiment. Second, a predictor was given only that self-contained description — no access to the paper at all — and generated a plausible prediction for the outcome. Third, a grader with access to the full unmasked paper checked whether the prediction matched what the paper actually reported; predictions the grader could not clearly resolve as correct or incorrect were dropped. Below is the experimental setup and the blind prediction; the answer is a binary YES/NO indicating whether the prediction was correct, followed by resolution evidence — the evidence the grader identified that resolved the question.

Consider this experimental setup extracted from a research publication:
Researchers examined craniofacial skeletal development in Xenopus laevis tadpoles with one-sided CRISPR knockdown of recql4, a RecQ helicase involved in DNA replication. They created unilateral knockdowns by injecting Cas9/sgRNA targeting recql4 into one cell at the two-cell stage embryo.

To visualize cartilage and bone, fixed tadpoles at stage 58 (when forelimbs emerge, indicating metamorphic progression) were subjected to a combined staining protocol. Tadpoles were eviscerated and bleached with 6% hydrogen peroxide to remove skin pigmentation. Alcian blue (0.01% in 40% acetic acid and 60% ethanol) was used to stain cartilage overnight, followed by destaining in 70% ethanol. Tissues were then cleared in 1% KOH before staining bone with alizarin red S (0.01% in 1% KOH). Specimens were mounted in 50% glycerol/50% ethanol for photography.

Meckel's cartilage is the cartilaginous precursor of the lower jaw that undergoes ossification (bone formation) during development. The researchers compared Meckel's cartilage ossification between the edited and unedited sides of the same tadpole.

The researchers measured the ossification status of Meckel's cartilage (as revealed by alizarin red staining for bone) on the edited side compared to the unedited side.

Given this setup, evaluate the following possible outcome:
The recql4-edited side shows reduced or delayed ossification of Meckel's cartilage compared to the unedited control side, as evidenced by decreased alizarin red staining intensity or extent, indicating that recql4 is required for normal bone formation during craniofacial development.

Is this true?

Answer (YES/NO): YES